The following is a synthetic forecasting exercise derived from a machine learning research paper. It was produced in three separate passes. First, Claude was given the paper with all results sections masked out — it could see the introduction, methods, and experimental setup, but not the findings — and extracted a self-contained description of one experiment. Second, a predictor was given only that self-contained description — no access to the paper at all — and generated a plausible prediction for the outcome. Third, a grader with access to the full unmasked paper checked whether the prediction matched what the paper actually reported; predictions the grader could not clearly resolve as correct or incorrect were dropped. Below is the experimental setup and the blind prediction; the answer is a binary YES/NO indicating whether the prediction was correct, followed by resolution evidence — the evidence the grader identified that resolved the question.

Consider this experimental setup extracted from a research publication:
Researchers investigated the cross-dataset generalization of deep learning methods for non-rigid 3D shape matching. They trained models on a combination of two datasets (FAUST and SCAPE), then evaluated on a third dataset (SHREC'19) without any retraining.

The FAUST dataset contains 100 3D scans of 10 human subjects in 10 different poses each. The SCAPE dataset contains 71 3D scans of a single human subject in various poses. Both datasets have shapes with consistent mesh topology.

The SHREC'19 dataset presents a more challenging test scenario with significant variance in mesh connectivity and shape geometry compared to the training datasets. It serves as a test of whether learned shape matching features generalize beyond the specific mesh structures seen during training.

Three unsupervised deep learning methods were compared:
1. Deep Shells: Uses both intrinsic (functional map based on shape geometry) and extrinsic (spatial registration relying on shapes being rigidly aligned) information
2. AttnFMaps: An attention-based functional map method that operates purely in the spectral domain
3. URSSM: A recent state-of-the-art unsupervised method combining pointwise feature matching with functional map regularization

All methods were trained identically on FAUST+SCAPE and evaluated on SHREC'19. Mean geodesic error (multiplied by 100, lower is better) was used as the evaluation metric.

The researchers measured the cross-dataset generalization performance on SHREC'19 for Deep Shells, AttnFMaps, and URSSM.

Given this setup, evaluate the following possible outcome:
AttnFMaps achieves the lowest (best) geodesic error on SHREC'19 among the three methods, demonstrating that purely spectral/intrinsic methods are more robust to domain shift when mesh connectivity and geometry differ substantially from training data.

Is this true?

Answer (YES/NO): NO